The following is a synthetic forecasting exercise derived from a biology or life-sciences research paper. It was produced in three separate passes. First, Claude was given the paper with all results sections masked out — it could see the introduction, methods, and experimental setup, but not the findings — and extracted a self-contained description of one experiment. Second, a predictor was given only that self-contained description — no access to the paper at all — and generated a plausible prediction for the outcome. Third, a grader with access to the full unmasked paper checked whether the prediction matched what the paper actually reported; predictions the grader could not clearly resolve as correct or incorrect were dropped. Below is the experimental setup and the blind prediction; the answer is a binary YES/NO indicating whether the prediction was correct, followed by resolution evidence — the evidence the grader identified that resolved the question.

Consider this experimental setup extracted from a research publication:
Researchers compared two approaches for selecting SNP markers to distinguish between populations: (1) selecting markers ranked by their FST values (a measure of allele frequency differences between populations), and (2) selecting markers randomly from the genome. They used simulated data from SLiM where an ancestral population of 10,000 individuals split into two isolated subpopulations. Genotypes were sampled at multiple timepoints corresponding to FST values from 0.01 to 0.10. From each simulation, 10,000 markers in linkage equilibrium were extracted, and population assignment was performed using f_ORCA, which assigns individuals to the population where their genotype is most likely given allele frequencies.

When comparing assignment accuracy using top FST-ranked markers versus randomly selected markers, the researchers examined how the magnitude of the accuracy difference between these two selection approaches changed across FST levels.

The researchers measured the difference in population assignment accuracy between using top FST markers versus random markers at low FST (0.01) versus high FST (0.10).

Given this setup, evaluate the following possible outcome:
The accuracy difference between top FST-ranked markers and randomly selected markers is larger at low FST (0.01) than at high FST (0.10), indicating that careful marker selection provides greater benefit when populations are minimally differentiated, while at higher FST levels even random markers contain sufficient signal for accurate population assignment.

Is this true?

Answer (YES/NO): YES